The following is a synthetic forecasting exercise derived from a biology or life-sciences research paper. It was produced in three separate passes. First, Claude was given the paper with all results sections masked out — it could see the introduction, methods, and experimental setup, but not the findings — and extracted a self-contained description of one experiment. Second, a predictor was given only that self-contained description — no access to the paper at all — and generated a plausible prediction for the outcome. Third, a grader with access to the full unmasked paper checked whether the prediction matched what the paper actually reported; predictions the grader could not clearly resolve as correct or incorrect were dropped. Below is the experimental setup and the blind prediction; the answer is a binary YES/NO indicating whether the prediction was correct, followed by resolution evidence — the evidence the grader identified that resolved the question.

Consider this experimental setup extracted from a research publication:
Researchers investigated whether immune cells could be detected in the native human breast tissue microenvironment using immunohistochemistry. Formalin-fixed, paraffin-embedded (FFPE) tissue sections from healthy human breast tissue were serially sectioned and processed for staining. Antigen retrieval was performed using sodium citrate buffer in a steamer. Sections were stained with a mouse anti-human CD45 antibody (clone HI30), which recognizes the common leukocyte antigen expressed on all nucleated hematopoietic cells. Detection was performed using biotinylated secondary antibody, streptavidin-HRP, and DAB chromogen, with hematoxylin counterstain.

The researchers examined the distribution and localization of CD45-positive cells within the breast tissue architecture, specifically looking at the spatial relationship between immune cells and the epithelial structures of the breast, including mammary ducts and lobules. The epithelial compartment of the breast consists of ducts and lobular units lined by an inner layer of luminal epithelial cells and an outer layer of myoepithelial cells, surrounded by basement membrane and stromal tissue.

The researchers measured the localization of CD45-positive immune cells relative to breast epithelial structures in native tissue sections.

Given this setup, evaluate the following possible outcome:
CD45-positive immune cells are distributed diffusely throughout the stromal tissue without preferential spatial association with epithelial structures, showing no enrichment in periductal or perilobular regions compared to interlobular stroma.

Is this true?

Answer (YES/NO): NO